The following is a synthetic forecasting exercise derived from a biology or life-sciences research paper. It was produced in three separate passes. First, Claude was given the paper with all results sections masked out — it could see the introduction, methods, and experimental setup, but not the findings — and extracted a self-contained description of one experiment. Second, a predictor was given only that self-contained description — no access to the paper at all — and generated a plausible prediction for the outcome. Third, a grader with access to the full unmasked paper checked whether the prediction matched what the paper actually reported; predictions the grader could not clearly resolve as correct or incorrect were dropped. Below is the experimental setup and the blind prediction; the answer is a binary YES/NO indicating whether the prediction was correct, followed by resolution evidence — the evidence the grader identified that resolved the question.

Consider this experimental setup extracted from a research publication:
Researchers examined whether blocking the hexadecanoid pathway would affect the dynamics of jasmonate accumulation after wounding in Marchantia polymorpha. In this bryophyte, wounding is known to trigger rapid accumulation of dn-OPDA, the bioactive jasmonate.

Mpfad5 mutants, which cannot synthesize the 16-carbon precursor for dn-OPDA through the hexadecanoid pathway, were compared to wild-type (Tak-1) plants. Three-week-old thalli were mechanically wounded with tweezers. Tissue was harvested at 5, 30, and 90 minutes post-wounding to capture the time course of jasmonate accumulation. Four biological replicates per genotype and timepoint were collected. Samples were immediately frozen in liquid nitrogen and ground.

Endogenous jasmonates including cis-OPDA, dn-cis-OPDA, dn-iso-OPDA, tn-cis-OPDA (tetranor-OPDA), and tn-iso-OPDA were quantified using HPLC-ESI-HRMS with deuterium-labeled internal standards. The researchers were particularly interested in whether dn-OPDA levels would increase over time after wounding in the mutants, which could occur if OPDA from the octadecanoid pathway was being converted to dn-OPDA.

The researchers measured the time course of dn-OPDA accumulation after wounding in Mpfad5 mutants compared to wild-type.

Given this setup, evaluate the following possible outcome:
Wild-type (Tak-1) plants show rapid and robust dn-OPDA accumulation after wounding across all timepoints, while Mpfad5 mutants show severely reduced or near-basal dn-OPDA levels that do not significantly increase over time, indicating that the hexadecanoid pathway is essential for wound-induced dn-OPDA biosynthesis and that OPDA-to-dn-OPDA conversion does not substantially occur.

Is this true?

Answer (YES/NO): YES